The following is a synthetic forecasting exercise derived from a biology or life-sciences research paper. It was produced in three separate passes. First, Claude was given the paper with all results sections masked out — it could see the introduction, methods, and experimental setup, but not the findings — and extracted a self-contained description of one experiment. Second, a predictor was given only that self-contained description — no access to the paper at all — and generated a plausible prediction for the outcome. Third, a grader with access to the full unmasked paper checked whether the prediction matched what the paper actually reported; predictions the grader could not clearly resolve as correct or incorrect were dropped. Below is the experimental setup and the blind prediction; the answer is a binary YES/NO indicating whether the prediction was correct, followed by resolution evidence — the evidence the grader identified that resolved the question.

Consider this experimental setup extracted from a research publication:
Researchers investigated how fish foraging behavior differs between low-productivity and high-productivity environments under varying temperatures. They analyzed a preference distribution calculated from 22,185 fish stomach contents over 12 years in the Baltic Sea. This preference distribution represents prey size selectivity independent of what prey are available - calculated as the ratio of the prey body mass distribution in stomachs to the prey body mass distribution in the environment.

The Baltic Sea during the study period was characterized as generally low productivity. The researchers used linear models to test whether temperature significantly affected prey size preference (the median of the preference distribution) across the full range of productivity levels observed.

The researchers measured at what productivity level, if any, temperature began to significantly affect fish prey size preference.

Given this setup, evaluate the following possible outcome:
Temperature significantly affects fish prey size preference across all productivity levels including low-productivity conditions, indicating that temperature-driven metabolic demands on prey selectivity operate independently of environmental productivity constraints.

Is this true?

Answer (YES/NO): NO